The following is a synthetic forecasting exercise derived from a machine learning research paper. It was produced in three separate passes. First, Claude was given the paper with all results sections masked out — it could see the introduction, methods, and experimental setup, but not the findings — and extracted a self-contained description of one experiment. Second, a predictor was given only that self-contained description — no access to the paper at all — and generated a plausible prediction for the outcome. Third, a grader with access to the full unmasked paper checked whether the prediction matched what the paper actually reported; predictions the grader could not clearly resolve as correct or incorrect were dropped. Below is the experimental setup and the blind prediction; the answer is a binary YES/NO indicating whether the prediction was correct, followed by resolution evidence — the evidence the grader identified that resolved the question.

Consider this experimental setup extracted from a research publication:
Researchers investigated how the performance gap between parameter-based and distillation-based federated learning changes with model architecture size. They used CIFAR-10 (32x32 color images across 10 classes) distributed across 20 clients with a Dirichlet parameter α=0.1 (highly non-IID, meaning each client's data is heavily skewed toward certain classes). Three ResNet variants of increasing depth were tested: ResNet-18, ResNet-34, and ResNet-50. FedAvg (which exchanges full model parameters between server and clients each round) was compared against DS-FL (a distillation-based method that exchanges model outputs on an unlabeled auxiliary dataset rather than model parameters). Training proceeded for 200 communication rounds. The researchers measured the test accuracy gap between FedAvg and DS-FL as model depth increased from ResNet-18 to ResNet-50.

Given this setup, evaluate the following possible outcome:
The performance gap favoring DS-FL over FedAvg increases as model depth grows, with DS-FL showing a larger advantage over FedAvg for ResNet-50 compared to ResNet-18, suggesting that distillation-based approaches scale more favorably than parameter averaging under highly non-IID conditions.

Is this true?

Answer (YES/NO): NO